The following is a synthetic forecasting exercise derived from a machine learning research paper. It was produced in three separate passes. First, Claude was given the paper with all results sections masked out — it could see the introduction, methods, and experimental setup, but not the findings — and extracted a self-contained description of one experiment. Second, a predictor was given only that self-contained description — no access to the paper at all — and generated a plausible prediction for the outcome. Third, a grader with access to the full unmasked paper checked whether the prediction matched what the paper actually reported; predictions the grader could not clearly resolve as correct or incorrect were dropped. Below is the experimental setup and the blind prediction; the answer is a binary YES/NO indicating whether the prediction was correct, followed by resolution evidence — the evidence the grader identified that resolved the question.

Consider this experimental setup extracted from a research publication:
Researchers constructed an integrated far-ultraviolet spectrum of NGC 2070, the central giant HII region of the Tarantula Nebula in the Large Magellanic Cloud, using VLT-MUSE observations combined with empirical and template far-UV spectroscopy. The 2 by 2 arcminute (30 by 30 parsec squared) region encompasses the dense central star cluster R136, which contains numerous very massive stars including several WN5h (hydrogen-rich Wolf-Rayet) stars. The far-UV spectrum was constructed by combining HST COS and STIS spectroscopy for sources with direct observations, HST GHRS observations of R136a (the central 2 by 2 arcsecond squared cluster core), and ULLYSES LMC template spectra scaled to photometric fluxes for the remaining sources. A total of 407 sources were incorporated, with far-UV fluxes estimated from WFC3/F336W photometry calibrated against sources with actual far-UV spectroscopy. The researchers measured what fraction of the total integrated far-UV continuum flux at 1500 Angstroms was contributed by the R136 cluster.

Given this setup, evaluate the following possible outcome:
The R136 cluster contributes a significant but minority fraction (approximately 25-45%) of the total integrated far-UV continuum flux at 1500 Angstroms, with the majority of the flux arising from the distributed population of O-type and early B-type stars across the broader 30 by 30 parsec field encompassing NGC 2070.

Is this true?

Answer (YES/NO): NO